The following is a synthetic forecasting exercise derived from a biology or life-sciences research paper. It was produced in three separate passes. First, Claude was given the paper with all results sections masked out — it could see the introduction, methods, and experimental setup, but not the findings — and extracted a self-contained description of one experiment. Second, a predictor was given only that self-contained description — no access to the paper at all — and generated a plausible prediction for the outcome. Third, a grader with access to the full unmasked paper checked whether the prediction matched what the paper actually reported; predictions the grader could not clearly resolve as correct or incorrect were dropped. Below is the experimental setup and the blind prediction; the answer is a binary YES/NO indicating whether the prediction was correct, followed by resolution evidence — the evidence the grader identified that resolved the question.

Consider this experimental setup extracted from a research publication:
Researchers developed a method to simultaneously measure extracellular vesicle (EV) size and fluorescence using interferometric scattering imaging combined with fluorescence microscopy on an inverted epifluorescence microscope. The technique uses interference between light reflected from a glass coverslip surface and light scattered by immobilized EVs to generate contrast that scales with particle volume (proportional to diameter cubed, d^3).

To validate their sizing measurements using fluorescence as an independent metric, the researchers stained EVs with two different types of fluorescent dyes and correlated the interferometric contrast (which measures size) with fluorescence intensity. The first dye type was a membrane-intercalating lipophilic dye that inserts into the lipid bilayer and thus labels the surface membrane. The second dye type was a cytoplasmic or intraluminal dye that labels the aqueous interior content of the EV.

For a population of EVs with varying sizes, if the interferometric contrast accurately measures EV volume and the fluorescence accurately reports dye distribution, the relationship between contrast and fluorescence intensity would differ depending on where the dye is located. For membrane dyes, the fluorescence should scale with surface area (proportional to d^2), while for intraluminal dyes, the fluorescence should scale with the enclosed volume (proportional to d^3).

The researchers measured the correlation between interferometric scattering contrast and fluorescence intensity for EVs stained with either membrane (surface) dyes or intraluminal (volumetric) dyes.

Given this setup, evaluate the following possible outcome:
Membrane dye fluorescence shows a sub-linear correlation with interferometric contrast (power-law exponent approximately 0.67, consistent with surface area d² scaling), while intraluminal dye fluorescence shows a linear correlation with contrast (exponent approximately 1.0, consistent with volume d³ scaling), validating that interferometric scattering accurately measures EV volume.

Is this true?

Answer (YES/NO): YES